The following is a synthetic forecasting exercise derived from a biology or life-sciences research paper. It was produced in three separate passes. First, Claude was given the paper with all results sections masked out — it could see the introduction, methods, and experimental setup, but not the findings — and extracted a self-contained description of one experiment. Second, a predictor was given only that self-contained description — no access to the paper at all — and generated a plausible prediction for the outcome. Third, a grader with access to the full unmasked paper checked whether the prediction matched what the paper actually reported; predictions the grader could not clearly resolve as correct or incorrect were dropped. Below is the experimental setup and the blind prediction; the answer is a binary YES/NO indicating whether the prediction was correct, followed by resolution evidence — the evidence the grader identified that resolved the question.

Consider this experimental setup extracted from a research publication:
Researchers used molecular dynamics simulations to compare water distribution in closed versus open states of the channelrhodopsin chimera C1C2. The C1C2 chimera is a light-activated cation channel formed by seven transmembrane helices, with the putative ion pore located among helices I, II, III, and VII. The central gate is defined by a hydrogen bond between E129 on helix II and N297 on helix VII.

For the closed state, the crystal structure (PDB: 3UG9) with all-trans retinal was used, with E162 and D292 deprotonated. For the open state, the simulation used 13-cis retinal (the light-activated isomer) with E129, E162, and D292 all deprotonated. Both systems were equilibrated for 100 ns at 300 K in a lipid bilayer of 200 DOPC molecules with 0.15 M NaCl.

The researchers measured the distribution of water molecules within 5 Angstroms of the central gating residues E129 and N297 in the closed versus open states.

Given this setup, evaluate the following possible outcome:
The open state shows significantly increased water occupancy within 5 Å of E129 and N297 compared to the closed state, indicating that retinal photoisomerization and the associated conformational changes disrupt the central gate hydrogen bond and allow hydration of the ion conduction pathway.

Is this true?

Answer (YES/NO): YES